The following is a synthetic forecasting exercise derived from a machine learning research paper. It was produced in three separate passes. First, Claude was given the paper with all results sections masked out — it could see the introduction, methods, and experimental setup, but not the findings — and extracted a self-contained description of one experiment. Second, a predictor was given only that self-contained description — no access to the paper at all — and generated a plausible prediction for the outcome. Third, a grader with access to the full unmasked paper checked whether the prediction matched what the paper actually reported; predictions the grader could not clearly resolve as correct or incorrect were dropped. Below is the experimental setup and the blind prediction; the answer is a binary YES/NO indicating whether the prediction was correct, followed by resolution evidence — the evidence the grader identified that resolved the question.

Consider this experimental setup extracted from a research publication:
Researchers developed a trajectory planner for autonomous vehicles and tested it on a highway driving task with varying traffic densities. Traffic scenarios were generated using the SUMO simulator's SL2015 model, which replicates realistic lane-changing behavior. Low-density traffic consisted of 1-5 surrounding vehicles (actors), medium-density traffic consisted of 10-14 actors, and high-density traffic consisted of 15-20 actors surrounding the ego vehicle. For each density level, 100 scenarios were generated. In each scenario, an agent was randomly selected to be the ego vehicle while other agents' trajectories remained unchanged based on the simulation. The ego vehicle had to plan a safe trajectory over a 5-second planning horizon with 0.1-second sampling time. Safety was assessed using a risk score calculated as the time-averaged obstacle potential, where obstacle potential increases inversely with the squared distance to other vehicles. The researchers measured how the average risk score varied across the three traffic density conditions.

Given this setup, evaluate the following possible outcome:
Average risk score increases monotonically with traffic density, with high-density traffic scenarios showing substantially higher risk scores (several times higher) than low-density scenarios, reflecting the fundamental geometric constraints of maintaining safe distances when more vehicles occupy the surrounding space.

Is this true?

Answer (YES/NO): NO